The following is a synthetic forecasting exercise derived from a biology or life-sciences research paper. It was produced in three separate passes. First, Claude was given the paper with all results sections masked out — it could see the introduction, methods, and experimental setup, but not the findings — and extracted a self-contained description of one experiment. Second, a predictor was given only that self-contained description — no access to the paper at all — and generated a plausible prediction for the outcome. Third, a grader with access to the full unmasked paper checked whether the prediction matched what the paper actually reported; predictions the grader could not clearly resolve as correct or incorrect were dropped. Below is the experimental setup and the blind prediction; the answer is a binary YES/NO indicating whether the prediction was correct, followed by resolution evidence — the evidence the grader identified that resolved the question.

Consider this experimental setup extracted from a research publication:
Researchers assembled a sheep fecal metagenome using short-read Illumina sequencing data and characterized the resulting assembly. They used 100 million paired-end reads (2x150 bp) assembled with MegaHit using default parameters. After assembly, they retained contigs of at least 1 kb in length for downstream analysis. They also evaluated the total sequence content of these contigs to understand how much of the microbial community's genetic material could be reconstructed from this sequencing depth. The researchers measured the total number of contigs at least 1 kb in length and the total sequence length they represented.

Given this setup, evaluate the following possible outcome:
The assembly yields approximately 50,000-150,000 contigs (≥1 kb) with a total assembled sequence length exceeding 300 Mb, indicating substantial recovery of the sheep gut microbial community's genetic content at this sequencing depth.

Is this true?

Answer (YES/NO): NO